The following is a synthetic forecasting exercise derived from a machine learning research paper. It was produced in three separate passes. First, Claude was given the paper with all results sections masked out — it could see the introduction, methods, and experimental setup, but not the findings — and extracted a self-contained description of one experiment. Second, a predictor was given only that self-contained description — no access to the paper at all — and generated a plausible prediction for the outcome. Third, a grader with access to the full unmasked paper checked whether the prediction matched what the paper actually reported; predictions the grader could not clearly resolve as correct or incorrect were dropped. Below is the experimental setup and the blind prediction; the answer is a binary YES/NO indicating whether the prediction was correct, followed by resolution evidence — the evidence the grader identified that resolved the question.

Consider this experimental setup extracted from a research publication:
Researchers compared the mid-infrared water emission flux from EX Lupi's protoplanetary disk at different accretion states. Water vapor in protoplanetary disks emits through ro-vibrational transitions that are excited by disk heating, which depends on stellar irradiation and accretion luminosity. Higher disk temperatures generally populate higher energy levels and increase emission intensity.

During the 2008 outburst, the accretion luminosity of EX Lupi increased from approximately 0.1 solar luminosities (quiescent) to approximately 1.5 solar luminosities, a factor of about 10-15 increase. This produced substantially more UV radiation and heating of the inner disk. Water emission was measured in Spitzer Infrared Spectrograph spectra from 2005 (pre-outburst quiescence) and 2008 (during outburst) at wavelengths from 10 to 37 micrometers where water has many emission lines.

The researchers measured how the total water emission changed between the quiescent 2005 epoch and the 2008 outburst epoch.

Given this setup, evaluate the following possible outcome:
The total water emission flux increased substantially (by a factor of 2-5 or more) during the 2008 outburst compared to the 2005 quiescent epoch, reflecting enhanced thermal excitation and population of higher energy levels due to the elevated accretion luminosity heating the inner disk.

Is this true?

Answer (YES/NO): NO